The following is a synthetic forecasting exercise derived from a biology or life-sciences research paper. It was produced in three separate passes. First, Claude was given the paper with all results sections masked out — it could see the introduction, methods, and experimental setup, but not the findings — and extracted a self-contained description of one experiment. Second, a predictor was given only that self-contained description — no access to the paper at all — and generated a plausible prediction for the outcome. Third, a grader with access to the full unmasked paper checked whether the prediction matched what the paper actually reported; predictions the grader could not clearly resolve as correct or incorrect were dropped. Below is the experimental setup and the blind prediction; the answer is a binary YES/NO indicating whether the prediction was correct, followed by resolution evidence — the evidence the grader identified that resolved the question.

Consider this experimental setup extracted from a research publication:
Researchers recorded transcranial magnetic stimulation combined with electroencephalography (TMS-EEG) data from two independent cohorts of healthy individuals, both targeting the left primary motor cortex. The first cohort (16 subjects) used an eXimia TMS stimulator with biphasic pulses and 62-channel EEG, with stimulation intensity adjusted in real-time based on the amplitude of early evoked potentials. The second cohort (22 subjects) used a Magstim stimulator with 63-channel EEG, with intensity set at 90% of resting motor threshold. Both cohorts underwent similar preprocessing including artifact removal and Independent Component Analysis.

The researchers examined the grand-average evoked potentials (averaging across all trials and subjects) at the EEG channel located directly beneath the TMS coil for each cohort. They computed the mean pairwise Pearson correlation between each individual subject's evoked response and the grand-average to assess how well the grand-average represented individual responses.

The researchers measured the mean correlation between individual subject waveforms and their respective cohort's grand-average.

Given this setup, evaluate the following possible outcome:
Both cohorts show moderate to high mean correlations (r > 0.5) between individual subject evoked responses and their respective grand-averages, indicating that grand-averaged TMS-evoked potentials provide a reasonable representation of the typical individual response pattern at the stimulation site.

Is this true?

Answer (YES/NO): NO